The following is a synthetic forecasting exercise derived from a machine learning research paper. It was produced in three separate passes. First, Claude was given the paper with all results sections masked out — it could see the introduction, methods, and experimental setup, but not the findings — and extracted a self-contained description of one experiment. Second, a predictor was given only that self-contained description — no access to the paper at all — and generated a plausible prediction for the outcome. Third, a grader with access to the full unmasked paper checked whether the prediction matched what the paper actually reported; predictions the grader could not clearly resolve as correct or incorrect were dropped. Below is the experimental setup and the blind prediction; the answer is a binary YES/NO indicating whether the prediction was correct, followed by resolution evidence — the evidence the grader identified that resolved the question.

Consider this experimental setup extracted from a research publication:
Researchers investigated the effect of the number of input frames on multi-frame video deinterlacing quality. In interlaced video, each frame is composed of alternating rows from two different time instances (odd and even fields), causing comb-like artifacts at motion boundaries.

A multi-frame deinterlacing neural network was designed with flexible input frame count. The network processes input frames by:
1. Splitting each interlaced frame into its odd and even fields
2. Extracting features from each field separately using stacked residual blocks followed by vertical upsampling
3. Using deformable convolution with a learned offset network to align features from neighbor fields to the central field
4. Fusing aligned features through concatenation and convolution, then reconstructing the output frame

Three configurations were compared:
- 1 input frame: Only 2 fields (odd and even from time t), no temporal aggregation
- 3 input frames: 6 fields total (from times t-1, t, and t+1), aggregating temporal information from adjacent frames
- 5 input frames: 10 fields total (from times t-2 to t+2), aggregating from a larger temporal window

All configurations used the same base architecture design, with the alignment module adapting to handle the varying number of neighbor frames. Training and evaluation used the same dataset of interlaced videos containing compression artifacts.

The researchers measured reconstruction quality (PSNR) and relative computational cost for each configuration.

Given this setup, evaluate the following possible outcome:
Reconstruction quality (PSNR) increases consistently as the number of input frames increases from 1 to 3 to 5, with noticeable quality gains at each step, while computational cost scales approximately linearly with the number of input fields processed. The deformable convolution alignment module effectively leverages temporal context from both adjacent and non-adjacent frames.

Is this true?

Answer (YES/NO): NO